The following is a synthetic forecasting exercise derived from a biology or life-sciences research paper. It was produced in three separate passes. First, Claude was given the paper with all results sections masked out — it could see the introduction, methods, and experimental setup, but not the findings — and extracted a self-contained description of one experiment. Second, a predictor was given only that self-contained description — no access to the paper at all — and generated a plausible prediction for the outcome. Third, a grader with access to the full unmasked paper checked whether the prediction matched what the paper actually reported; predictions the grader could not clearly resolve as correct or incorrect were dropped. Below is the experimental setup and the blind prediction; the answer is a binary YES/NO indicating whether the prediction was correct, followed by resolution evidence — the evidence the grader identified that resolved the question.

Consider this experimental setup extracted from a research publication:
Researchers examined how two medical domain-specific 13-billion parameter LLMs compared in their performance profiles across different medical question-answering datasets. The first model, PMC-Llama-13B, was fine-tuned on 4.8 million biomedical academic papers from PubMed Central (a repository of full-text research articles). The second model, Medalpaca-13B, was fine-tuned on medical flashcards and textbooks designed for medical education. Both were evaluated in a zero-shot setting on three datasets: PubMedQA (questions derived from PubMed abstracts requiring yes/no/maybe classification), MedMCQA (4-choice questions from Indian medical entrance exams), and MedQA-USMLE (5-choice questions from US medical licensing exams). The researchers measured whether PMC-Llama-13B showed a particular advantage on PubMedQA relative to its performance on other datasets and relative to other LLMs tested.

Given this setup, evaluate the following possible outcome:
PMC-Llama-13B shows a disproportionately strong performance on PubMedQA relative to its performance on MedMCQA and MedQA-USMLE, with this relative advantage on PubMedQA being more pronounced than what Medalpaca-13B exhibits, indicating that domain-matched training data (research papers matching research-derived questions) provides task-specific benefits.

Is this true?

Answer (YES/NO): YES